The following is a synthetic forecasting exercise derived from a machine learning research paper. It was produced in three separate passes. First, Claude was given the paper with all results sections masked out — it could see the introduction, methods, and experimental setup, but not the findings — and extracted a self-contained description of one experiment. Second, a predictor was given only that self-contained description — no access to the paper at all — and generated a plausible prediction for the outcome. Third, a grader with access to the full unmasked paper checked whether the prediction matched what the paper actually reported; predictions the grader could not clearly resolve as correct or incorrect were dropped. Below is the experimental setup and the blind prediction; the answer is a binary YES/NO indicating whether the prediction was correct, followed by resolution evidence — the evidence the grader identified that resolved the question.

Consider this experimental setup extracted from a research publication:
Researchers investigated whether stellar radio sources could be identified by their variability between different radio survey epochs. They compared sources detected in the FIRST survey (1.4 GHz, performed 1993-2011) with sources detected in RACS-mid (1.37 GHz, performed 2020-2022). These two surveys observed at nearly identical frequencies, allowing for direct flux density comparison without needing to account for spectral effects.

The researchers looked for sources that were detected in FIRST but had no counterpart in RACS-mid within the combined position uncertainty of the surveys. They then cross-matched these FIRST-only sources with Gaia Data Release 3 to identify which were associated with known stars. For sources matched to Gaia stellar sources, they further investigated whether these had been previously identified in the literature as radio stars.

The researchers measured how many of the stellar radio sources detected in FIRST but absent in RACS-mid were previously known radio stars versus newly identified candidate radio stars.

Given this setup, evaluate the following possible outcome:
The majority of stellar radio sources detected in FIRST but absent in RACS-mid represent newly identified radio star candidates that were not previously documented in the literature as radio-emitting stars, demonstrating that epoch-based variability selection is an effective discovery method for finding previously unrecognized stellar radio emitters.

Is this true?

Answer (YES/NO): YES